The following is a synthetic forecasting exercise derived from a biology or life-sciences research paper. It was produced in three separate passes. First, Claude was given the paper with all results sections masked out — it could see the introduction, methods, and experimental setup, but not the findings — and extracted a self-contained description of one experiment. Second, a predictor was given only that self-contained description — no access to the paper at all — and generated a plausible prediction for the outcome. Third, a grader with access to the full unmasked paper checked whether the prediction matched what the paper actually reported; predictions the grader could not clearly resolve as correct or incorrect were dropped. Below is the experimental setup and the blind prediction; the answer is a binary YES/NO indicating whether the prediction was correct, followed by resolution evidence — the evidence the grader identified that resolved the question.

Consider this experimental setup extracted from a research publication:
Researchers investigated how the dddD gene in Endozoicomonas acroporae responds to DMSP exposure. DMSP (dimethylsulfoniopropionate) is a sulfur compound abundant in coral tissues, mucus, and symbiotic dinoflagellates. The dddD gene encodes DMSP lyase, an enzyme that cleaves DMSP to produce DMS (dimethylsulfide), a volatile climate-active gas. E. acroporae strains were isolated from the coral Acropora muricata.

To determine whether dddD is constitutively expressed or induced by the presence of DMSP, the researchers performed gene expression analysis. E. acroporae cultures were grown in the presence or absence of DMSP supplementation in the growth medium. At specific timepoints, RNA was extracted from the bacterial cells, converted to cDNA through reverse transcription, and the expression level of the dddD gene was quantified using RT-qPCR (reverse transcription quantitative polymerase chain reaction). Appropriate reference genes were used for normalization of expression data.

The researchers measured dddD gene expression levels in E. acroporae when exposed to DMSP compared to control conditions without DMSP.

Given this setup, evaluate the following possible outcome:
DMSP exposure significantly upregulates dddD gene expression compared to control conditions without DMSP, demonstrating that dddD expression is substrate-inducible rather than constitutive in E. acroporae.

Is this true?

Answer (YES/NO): YES